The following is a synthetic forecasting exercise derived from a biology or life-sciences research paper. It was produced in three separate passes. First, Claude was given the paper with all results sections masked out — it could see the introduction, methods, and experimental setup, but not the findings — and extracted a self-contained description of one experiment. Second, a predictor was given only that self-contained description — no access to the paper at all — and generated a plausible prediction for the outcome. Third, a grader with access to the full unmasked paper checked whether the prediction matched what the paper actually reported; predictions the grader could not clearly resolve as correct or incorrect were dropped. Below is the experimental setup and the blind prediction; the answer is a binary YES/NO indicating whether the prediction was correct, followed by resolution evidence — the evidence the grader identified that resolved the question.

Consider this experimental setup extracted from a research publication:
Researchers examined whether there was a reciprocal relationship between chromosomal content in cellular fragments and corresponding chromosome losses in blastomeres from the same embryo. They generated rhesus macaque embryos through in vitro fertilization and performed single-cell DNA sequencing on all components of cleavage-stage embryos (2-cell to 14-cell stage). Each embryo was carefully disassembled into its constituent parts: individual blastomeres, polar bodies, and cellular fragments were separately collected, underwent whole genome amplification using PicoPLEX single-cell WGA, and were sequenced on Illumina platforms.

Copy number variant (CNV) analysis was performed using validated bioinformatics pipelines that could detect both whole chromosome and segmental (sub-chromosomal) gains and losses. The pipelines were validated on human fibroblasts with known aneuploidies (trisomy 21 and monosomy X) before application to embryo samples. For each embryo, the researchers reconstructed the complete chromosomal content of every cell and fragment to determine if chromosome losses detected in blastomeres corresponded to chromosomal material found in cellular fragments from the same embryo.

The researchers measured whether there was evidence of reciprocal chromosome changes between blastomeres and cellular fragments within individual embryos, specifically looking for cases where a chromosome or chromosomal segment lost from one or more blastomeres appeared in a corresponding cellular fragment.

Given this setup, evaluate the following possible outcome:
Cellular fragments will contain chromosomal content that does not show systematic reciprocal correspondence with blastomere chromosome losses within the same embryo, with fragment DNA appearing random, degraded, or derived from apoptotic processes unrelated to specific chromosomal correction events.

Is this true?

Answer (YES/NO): NO